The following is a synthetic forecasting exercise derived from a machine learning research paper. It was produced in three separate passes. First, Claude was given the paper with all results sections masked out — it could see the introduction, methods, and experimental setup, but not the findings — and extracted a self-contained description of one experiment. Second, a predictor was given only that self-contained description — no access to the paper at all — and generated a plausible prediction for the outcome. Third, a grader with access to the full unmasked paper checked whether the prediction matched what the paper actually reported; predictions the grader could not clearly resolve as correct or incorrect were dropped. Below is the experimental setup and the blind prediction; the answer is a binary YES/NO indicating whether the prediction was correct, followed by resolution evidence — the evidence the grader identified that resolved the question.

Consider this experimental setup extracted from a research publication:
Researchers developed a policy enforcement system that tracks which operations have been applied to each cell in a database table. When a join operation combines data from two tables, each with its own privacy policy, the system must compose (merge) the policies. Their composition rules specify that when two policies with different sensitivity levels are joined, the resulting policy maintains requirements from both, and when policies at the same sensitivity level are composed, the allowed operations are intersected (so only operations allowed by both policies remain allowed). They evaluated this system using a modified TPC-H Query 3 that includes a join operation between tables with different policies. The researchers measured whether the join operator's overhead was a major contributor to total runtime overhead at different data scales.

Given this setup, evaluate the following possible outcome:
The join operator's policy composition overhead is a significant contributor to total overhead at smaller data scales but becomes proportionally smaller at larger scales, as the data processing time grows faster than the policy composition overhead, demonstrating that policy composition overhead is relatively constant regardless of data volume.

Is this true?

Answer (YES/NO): NO